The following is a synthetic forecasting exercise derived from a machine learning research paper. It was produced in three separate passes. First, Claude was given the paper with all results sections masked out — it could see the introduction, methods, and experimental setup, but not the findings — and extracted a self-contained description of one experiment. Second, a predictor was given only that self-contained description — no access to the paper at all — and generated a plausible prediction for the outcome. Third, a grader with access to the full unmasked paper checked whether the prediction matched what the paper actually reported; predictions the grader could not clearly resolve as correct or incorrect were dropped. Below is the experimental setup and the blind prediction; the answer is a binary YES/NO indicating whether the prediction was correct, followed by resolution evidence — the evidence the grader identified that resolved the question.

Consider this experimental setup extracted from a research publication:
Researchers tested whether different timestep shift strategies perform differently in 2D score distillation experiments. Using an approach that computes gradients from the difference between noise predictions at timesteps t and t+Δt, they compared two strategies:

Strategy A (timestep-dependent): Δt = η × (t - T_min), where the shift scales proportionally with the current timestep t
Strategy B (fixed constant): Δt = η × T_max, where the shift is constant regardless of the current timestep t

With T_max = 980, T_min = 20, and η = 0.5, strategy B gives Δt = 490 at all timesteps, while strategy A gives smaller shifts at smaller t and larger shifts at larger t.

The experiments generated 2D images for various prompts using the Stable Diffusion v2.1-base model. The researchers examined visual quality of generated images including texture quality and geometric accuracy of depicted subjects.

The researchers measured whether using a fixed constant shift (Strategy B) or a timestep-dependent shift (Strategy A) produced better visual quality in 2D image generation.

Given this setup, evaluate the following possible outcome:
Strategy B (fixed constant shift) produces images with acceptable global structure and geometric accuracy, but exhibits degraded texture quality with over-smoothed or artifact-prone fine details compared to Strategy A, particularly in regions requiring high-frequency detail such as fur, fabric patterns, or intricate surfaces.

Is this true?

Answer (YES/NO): NO